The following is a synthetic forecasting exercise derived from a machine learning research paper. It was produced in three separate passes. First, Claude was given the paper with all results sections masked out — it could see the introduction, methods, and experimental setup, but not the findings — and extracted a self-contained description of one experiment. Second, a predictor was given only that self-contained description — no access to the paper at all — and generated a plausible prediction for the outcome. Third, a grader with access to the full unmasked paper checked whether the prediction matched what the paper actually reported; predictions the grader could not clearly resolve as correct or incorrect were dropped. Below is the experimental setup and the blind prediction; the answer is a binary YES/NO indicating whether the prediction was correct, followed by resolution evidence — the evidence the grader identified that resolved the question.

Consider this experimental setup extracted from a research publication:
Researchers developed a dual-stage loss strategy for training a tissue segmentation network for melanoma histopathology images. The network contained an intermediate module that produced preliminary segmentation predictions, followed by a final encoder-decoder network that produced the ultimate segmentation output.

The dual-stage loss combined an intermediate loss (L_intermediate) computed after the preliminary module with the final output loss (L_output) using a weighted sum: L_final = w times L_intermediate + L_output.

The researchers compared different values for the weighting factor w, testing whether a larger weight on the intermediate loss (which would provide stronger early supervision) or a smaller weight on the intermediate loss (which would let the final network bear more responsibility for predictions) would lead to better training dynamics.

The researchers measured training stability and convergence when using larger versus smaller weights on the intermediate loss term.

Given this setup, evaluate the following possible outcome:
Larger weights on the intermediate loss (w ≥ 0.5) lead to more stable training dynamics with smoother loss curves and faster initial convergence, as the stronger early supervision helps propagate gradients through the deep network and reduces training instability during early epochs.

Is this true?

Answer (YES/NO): NO